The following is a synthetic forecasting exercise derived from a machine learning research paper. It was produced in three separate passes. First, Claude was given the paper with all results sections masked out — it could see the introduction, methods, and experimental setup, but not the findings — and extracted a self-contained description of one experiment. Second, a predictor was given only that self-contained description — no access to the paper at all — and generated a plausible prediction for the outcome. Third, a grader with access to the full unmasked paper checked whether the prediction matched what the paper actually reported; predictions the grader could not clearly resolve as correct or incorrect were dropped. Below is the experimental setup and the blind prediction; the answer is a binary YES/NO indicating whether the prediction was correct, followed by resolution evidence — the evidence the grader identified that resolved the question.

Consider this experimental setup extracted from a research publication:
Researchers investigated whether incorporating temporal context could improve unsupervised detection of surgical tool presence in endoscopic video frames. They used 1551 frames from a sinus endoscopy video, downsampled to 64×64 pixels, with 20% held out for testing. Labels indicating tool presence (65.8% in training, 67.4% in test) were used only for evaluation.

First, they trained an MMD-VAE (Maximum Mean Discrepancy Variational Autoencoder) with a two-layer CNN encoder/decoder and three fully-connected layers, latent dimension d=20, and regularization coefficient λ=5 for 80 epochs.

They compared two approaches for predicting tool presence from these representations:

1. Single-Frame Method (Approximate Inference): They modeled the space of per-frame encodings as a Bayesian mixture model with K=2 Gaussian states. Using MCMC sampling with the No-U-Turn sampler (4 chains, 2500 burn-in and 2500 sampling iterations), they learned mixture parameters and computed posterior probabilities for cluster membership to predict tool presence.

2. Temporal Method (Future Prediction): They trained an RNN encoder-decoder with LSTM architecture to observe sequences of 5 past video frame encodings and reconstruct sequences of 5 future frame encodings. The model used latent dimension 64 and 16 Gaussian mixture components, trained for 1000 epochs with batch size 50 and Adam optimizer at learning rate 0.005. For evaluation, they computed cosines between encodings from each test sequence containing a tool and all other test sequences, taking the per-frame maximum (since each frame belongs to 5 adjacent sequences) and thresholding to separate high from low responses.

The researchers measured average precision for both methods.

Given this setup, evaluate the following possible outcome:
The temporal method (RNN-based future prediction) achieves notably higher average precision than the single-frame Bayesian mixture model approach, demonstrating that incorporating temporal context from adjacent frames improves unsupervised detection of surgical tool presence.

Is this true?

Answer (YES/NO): NO